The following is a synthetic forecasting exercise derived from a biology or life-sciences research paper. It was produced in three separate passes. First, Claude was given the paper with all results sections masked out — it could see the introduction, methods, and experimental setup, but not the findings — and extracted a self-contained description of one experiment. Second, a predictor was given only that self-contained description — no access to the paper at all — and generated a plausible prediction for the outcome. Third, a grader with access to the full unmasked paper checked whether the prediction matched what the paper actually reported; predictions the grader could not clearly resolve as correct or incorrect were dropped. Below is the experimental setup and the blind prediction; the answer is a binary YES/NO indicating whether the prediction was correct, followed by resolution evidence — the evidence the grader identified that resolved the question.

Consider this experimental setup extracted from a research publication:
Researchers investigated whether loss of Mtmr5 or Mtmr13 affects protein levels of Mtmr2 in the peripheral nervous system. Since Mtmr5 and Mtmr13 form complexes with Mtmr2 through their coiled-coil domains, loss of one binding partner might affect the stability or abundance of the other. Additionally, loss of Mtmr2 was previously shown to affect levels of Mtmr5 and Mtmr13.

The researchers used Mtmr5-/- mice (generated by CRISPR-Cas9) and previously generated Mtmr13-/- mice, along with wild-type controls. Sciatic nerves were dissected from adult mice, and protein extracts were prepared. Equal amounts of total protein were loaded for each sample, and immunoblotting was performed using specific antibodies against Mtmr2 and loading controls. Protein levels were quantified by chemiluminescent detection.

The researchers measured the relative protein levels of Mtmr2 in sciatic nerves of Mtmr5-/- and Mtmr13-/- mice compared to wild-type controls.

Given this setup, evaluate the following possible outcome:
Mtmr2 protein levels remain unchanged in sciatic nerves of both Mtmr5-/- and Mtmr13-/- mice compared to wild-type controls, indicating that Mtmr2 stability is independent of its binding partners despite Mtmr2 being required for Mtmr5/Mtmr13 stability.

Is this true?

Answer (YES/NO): NO